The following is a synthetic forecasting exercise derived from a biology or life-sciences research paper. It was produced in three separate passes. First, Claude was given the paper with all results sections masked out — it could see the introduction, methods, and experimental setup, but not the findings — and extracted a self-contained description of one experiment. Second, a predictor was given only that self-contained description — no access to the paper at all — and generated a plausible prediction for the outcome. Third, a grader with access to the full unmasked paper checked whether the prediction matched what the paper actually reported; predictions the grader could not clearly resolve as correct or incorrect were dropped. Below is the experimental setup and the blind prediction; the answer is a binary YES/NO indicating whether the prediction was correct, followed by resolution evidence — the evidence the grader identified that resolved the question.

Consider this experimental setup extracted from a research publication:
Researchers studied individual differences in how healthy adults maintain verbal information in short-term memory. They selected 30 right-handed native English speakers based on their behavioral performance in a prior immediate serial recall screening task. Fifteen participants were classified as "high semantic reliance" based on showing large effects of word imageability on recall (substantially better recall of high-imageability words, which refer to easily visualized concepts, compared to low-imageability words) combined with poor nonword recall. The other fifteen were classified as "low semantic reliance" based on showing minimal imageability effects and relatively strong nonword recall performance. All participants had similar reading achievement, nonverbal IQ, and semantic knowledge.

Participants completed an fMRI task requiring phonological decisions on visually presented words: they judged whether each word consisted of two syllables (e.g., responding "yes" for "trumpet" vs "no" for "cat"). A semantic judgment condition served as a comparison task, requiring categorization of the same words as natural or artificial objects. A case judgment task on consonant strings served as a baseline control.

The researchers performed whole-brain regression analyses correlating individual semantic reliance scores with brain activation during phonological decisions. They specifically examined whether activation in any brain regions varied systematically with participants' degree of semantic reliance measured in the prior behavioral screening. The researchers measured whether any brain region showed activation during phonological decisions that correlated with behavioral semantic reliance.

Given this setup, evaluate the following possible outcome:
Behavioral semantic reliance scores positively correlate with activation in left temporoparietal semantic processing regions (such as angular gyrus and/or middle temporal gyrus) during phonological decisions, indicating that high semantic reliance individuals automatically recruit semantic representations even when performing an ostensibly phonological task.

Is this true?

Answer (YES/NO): NO